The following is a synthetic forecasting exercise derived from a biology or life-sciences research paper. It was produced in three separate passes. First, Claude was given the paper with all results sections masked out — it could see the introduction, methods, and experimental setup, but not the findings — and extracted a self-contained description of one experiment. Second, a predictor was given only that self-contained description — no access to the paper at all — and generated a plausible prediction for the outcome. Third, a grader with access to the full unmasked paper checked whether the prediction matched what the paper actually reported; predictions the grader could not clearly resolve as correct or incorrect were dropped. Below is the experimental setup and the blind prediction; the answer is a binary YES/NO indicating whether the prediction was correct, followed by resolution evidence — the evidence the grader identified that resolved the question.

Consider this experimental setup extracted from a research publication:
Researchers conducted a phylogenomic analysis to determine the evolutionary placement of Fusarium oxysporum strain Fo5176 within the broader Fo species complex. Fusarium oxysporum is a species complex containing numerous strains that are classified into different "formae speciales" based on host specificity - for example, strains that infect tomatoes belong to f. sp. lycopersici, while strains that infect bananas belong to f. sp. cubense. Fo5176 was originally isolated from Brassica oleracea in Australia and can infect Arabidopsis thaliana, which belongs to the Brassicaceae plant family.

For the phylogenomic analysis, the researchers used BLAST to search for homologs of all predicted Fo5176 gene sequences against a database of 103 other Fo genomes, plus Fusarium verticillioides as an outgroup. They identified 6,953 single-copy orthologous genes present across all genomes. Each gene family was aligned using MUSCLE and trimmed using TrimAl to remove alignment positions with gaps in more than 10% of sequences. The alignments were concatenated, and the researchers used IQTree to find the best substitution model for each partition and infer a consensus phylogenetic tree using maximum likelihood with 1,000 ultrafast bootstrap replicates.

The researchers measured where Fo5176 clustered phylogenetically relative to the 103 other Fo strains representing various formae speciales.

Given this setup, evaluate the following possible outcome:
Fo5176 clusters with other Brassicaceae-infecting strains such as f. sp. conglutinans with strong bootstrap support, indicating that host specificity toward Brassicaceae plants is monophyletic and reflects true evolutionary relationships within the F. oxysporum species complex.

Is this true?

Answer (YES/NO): NO